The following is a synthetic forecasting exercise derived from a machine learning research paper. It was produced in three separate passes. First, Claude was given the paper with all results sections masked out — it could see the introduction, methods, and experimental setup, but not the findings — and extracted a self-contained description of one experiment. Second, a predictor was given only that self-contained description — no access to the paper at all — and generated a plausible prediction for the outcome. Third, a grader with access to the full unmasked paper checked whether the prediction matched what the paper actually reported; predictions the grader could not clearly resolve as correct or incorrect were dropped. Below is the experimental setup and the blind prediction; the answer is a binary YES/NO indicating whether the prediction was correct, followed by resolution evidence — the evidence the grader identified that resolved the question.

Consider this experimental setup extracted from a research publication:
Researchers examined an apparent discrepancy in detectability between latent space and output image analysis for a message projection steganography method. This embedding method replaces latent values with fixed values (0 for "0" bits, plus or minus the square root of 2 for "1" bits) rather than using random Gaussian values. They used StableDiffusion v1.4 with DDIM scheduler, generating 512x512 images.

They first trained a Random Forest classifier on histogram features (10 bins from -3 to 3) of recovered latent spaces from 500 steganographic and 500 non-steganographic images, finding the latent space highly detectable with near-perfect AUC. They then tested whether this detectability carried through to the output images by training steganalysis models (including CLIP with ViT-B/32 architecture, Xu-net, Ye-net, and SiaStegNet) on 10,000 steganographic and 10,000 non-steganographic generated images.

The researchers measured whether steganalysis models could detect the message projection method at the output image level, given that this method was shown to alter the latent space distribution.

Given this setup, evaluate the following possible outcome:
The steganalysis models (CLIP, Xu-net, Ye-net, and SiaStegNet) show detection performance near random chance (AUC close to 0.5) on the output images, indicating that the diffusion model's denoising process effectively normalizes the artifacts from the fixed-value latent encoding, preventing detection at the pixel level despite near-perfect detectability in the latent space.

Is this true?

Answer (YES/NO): YES